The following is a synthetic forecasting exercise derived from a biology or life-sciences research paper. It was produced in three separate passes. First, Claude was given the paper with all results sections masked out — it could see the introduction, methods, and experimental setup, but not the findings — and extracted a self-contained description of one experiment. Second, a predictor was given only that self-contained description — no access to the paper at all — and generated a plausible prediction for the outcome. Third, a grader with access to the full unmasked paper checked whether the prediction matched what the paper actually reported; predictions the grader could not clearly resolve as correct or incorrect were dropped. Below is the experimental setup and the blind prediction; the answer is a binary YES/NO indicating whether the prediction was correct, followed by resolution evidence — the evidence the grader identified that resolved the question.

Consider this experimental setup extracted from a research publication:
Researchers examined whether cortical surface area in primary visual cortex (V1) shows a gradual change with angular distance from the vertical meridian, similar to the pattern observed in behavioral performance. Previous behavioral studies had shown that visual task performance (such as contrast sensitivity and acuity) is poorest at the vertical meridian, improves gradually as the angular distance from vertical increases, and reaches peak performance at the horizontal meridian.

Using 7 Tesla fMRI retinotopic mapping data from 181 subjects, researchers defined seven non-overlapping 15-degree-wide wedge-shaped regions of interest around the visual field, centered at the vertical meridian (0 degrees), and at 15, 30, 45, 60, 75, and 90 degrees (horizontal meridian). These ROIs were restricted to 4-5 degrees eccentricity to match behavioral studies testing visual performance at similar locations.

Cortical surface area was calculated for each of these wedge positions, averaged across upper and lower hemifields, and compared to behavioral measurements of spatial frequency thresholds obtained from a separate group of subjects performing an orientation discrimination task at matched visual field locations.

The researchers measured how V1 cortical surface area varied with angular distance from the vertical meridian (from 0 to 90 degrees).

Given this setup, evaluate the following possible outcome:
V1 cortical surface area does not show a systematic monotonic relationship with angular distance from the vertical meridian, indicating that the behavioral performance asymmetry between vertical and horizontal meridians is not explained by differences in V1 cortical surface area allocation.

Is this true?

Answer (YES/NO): NO